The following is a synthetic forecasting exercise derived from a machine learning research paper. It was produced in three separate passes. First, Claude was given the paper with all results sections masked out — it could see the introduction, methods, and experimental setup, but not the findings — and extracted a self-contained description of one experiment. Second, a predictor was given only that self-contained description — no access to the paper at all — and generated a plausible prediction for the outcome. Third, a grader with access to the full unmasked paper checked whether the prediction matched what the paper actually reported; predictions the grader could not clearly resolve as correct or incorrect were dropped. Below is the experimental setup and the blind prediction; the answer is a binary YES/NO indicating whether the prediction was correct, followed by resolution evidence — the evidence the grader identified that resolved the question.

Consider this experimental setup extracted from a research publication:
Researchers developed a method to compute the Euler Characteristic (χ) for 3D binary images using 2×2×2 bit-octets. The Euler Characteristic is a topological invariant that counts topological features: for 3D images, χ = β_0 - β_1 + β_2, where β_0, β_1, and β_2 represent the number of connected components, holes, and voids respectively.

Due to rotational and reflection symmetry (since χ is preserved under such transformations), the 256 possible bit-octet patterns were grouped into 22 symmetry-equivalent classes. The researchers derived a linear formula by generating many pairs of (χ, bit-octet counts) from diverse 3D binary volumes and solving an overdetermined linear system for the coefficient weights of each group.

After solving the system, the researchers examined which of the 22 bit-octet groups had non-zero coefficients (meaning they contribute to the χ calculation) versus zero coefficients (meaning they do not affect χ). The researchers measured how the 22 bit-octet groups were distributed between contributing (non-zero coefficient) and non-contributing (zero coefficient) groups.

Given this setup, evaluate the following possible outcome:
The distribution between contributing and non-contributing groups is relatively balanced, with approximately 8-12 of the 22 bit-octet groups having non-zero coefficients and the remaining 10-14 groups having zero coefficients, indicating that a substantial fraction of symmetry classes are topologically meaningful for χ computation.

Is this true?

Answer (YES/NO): NO